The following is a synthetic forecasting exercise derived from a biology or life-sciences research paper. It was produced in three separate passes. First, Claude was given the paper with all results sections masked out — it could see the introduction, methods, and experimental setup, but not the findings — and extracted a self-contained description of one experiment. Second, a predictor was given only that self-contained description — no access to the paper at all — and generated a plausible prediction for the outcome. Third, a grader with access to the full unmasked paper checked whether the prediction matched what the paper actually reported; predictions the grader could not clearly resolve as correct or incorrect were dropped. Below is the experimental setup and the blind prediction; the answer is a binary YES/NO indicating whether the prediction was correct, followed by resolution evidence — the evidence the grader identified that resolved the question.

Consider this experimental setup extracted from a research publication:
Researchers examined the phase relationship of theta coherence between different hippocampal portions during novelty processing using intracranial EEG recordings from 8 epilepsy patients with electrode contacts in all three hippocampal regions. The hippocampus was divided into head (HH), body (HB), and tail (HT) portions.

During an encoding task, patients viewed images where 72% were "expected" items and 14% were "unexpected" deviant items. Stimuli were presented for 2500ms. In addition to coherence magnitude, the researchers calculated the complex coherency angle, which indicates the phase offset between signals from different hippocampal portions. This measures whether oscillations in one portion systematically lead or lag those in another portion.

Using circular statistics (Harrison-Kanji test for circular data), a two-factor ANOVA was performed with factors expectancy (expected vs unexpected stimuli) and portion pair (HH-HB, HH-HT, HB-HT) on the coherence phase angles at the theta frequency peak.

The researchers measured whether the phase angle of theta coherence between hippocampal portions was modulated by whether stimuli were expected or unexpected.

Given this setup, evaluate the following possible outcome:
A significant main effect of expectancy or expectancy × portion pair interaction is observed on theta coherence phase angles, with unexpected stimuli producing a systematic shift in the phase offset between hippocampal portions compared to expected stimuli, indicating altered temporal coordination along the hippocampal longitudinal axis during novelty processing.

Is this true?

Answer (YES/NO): NO